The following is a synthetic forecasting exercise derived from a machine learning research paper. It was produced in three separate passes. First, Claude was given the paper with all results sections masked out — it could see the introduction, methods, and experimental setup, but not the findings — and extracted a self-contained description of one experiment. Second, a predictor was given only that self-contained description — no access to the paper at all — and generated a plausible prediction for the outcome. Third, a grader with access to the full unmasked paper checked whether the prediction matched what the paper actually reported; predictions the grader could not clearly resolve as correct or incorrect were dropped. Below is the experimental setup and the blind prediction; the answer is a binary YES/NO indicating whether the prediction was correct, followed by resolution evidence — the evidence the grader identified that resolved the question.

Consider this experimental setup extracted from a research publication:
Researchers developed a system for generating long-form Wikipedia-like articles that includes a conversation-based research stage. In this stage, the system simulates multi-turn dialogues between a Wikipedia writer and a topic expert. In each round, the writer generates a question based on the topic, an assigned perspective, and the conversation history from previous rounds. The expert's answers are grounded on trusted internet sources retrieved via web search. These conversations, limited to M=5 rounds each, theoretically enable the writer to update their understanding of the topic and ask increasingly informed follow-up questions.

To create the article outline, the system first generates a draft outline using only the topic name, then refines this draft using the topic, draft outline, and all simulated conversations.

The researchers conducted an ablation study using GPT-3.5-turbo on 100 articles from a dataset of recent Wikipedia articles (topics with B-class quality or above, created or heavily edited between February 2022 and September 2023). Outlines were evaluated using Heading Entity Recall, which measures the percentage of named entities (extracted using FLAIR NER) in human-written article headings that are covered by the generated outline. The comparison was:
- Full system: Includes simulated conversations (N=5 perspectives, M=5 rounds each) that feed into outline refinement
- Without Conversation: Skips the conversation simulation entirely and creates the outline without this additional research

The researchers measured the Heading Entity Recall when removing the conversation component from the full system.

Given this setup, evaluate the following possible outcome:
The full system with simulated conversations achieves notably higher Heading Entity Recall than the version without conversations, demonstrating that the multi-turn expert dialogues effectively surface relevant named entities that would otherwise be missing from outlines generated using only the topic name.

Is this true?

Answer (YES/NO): YES